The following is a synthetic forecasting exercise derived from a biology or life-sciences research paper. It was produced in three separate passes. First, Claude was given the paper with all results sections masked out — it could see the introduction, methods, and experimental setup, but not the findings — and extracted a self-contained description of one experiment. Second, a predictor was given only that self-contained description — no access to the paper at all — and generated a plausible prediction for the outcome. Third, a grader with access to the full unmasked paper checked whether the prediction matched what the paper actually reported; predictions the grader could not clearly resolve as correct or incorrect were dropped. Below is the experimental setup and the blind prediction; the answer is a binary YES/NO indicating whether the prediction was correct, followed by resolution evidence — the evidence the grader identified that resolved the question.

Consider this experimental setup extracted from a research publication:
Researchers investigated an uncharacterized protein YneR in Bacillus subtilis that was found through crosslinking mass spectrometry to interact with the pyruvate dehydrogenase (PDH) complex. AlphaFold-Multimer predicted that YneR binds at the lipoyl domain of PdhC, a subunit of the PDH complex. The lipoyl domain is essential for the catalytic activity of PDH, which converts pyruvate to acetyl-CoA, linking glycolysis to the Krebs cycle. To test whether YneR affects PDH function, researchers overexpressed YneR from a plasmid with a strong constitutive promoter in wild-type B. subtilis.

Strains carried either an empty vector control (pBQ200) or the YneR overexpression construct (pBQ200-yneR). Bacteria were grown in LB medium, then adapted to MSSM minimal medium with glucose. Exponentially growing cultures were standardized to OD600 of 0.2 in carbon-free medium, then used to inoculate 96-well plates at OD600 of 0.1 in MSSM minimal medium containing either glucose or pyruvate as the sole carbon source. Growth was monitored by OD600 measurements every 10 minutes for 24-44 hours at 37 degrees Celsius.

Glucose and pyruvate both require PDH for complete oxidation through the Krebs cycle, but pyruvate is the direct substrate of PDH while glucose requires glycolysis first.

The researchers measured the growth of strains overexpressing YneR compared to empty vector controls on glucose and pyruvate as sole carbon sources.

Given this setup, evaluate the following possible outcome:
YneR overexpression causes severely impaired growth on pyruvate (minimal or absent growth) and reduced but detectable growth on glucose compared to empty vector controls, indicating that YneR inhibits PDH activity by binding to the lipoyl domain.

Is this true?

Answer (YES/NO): NO